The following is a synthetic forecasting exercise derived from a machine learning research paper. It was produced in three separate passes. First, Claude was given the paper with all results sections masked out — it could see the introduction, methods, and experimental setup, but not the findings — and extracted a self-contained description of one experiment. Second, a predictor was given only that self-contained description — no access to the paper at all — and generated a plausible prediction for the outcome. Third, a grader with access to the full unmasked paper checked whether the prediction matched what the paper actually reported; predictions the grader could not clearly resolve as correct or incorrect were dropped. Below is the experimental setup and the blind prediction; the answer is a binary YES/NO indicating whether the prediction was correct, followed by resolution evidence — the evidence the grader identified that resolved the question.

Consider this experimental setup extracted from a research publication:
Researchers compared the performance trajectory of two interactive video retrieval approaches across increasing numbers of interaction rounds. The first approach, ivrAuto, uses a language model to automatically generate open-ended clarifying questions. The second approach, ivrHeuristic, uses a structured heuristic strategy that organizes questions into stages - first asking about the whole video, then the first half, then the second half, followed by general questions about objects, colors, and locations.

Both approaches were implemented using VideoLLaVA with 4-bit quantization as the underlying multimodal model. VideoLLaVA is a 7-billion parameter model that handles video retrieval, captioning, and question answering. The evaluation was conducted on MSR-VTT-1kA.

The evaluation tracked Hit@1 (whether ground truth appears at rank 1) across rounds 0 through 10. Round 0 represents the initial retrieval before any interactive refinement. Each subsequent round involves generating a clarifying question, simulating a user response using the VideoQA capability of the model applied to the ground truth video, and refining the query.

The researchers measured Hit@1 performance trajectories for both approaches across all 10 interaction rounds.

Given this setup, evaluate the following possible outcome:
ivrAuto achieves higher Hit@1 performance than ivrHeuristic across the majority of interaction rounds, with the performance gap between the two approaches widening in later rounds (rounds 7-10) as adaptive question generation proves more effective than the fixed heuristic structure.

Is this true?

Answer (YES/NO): NO